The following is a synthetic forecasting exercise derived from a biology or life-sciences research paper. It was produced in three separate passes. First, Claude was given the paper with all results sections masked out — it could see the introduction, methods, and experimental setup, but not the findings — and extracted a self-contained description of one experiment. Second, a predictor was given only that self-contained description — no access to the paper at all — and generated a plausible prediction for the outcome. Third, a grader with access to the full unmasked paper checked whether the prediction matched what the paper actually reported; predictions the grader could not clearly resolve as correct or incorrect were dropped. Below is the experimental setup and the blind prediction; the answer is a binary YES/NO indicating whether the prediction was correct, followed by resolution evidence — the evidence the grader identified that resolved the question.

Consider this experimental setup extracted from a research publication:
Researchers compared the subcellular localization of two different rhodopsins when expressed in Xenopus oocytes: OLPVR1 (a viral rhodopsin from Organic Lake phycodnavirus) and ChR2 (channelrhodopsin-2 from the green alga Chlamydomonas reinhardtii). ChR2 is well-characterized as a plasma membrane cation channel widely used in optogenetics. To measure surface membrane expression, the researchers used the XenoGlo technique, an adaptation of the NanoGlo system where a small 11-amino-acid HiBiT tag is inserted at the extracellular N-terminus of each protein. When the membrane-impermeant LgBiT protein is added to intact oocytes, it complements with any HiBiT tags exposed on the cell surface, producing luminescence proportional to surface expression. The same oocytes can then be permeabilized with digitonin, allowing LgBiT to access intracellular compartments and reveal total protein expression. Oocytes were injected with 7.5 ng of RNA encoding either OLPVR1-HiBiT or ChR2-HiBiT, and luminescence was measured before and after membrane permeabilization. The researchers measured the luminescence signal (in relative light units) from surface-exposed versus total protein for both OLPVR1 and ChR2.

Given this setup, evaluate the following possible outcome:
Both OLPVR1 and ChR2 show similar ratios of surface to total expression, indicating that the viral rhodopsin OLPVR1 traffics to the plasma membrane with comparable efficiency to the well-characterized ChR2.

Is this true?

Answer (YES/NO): NO